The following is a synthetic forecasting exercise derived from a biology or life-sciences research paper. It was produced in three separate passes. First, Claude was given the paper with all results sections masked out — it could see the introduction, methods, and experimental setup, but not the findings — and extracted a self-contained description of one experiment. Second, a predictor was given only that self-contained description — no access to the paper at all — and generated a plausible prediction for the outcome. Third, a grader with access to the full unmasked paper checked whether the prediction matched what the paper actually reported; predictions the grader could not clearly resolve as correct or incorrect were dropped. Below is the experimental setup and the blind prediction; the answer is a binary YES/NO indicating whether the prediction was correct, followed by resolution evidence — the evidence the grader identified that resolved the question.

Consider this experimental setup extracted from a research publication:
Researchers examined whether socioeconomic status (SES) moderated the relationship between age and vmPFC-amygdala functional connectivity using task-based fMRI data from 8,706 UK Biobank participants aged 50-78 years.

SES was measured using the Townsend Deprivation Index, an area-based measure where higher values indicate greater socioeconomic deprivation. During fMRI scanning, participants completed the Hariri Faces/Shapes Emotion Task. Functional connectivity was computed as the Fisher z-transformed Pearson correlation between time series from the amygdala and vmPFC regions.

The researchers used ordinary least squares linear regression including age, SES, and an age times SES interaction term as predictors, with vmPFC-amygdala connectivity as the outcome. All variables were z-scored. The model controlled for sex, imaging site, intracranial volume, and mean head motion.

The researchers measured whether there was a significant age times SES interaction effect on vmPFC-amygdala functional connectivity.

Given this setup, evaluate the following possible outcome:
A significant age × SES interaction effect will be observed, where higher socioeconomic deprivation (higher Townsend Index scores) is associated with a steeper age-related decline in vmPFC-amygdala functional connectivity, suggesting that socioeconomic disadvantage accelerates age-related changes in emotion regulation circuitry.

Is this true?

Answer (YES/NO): NO